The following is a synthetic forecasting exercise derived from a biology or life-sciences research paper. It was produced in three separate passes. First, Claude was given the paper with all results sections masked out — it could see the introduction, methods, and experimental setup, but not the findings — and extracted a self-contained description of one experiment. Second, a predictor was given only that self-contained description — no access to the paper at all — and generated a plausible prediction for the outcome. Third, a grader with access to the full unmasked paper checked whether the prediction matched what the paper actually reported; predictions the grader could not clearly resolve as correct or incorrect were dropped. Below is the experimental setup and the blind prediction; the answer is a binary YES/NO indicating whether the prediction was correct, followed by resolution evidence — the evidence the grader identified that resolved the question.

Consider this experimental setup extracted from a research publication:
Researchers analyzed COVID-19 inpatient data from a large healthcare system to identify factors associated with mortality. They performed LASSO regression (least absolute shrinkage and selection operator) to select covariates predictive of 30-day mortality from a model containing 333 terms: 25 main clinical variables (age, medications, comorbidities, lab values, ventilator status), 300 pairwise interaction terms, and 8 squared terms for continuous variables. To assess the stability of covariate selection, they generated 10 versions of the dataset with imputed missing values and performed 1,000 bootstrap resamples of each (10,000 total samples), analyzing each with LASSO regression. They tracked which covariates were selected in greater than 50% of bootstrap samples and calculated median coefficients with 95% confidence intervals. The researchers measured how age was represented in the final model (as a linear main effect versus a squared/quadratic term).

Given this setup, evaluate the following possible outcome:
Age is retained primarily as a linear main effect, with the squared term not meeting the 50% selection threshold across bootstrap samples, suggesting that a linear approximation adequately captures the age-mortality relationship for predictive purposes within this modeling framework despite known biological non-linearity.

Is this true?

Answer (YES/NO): NO